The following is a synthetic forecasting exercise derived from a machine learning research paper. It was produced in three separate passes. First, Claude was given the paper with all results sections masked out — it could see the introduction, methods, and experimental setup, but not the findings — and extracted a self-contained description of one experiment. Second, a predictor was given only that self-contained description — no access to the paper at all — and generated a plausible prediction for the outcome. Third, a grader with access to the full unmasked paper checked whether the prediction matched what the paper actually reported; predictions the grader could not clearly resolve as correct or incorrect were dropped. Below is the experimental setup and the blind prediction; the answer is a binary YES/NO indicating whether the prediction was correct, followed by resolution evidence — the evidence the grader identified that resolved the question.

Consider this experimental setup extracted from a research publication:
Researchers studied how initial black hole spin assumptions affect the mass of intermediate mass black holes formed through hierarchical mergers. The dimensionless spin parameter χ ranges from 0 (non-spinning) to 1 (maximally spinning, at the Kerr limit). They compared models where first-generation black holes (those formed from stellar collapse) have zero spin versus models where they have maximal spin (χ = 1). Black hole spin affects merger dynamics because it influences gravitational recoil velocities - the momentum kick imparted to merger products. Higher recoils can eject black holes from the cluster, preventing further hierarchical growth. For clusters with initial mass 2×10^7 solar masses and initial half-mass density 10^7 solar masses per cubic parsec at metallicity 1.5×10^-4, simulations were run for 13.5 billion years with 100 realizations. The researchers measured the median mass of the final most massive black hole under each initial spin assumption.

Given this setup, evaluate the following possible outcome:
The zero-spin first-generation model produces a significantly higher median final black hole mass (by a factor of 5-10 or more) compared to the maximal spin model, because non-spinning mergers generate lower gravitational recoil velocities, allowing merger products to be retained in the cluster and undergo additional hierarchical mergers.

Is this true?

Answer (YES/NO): NO